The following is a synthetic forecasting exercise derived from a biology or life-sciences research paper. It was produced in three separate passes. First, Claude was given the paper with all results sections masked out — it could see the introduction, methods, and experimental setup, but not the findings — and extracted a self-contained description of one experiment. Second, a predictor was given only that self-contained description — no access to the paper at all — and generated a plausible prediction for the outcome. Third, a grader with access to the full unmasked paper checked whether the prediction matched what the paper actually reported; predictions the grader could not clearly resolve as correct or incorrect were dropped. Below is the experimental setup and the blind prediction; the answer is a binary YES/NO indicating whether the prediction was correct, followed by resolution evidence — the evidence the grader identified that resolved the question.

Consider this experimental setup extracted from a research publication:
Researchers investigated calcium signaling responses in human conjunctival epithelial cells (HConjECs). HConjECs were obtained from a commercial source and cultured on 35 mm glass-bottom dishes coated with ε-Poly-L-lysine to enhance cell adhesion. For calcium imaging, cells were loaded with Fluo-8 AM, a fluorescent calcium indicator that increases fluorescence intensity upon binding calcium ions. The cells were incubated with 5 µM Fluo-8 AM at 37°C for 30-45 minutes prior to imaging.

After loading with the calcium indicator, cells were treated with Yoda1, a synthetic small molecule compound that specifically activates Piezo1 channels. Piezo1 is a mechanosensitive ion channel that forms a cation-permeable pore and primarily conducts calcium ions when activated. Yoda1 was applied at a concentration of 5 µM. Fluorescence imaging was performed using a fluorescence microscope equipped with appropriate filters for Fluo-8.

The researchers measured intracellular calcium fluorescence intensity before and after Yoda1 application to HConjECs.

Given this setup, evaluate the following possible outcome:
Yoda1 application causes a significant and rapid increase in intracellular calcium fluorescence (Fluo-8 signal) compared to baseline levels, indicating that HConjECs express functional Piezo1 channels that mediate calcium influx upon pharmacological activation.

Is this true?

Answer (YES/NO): YES